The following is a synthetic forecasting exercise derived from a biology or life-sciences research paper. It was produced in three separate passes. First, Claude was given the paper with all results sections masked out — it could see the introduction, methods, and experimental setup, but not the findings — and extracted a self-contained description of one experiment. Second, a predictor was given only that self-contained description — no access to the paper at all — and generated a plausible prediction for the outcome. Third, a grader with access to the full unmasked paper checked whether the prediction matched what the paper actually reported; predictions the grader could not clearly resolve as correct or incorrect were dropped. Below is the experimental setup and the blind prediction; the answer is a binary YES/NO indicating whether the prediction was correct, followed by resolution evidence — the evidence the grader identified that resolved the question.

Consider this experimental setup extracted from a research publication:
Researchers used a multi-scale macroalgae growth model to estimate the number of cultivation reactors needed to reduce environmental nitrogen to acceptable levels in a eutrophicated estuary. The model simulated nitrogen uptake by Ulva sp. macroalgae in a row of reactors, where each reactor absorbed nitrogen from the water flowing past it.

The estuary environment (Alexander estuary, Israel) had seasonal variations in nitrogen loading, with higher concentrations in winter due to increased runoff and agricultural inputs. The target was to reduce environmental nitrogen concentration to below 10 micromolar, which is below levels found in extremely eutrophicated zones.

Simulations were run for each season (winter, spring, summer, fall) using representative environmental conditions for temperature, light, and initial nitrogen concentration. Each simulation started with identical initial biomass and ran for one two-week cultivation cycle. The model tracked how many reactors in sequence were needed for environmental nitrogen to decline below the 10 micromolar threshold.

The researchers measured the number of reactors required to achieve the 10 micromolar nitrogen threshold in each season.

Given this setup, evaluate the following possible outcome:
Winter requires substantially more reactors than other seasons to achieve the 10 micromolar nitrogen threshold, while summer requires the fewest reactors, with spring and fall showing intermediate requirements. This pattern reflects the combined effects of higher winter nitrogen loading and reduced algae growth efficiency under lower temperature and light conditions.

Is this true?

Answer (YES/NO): NO